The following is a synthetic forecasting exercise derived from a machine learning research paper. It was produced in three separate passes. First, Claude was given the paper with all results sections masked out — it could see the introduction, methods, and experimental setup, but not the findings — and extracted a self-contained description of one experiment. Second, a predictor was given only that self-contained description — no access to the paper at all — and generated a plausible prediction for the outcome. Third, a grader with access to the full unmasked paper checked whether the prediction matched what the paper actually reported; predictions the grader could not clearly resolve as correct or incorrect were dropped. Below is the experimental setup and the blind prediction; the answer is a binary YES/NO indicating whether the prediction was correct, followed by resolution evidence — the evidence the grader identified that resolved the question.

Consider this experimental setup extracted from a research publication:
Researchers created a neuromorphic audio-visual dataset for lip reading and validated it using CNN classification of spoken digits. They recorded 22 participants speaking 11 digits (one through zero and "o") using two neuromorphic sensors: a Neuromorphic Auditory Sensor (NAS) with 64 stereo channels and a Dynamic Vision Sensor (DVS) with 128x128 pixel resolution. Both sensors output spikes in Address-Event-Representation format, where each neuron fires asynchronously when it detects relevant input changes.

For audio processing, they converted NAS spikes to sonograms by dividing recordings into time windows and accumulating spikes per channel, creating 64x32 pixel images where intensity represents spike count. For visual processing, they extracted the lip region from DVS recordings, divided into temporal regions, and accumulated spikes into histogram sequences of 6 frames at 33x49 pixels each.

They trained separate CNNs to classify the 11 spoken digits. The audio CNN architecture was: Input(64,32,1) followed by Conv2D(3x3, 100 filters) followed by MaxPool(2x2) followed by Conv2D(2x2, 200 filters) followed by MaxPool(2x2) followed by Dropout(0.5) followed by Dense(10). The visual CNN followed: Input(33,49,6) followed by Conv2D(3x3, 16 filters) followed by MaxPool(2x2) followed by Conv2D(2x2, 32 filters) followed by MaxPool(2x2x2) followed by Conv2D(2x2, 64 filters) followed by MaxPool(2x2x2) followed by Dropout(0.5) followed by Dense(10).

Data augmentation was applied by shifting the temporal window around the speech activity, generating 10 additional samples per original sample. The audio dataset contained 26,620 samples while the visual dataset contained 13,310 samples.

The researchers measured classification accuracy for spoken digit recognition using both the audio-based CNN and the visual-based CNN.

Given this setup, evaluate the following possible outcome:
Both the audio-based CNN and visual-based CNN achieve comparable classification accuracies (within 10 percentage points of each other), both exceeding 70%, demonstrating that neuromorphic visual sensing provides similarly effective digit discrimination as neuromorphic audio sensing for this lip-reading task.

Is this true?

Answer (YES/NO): NO